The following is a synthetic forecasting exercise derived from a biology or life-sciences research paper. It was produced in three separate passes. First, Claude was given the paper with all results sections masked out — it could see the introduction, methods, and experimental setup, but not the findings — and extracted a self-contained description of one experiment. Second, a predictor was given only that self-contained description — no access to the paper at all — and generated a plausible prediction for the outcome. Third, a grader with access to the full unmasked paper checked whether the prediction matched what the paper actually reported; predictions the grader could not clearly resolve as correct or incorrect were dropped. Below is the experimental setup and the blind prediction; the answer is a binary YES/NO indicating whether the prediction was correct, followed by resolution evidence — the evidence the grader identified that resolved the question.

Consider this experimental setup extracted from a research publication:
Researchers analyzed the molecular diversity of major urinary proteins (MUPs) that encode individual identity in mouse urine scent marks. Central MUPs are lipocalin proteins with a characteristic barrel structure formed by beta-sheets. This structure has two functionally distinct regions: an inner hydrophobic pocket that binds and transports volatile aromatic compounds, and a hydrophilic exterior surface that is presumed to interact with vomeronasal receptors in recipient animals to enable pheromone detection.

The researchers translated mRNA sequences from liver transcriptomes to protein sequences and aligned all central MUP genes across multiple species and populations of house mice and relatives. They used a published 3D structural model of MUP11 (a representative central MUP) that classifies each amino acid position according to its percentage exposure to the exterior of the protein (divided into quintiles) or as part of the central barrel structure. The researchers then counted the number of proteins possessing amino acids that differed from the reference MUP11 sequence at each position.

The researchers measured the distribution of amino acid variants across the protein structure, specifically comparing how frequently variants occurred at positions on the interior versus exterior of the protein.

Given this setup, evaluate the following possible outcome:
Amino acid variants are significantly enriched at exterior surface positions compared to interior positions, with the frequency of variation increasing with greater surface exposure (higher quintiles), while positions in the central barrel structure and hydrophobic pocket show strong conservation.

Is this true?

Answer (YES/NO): YES